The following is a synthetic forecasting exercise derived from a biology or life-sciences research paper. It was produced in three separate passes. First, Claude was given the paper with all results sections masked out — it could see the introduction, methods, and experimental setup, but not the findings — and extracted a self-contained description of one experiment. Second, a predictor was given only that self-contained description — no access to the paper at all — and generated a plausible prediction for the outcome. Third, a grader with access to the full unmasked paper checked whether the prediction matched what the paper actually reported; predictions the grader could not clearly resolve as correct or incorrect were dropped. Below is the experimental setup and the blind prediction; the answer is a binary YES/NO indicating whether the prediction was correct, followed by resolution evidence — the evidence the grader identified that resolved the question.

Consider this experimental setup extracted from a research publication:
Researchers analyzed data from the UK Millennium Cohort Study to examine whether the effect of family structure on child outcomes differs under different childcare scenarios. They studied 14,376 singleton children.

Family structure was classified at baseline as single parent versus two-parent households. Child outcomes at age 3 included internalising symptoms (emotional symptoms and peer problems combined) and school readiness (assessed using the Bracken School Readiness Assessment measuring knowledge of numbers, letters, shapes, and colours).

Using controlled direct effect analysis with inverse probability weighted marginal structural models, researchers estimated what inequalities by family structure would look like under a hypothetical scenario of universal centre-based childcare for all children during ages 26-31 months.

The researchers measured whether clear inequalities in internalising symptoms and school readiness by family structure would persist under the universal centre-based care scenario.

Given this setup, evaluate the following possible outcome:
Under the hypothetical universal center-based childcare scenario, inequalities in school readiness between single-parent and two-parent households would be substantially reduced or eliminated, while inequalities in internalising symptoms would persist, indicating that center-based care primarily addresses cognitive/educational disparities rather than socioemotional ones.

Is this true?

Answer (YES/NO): NO